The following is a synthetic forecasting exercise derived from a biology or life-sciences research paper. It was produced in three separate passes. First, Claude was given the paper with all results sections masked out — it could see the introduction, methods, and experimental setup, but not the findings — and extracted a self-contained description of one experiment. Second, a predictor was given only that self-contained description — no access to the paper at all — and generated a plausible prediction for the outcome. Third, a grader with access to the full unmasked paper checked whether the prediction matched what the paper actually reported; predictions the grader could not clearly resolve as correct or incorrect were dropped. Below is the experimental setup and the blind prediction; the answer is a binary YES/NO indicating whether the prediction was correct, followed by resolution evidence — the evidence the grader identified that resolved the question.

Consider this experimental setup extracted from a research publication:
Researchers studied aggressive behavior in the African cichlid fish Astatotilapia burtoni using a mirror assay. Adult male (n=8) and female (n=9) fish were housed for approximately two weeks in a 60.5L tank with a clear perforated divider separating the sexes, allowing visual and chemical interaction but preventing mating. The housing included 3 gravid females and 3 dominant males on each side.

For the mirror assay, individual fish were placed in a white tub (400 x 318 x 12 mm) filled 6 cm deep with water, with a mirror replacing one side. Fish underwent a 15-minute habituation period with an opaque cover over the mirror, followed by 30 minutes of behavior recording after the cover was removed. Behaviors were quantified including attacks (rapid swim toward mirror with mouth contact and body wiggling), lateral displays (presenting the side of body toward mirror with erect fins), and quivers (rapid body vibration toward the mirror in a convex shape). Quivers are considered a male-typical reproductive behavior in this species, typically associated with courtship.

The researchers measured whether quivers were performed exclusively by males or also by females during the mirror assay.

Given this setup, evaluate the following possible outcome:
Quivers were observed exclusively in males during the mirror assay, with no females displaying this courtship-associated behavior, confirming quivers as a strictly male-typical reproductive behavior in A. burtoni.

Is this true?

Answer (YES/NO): NO